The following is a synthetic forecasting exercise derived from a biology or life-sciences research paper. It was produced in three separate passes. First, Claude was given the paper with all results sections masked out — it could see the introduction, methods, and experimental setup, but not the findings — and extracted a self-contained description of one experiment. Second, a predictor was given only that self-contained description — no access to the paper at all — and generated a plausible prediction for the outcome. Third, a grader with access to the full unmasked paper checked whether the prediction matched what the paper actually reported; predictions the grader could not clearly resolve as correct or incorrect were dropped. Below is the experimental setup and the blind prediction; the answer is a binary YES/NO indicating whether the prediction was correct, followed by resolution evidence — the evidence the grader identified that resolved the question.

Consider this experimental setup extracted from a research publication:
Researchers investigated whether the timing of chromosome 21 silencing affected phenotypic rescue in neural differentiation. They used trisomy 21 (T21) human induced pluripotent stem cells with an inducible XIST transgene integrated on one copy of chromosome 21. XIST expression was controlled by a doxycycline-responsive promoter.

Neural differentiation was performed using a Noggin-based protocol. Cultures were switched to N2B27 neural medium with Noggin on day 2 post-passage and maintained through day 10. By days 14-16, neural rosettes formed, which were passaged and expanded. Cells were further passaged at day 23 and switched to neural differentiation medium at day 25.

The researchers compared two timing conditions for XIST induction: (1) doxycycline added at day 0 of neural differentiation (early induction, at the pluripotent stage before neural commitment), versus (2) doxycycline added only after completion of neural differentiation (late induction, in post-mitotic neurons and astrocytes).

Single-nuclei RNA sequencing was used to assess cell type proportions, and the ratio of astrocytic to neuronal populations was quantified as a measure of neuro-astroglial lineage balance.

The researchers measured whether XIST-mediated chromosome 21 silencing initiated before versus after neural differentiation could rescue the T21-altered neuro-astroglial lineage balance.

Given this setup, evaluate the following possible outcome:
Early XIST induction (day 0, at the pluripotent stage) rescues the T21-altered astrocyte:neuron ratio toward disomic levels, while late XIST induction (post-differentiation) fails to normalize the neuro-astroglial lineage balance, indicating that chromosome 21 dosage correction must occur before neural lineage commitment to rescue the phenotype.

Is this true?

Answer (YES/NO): YES